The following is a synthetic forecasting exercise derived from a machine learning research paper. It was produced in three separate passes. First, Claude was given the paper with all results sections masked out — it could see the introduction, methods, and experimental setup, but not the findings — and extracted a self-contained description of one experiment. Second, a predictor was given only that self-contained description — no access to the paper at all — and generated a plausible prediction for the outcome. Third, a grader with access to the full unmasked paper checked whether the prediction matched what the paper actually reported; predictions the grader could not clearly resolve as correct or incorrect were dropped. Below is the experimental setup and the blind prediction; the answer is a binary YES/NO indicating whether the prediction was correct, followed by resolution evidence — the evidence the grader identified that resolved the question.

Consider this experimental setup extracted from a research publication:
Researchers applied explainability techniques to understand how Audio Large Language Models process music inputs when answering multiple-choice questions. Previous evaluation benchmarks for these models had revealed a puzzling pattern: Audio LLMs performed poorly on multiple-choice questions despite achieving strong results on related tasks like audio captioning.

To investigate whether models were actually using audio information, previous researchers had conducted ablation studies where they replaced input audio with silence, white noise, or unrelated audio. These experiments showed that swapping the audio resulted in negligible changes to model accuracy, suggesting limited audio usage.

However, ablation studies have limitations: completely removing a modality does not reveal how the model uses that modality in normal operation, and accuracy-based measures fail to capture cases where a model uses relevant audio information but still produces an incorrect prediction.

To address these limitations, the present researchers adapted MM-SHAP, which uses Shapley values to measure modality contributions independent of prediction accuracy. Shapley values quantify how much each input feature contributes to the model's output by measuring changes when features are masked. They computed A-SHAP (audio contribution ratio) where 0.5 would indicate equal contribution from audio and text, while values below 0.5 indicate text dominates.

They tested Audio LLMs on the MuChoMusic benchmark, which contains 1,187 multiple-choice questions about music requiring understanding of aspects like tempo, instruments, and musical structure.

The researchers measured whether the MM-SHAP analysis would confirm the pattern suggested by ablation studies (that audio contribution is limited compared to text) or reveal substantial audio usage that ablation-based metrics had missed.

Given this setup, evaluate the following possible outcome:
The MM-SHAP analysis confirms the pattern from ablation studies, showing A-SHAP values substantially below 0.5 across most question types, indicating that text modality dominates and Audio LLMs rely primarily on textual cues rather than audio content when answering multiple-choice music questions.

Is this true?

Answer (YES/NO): NO